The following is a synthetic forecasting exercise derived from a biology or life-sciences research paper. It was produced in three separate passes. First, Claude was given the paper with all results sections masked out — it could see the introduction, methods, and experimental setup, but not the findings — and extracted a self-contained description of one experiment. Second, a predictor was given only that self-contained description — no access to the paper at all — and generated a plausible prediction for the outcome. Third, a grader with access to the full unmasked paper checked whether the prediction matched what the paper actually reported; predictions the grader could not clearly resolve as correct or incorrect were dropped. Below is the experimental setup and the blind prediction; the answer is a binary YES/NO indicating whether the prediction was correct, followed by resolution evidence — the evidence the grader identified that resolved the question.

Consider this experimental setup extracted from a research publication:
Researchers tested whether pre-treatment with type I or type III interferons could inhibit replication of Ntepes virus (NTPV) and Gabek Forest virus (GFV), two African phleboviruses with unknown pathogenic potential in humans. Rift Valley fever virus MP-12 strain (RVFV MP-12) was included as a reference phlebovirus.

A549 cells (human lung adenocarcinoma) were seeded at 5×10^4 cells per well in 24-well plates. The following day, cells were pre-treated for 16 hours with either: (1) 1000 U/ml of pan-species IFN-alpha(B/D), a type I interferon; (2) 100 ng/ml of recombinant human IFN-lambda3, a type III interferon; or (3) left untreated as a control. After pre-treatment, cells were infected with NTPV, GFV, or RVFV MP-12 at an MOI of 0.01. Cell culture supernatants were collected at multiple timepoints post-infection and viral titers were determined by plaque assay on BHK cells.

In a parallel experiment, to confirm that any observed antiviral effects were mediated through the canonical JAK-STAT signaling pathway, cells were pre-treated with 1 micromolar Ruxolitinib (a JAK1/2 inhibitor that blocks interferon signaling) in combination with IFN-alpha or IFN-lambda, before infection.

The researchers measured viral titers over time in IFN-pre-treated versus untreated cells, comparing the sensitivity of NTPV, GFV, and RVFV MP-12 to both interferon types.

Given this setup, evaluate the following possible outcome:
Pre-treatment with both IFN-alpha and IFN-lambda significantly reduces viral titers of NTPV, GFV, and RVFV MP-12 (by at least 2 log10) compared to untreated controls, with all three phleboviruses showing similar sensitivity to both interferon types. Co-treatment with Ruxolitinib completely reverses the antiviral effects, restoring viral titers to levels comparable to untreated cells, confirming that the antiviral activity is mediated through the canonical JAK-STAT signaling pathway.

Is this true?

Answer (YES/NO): NO